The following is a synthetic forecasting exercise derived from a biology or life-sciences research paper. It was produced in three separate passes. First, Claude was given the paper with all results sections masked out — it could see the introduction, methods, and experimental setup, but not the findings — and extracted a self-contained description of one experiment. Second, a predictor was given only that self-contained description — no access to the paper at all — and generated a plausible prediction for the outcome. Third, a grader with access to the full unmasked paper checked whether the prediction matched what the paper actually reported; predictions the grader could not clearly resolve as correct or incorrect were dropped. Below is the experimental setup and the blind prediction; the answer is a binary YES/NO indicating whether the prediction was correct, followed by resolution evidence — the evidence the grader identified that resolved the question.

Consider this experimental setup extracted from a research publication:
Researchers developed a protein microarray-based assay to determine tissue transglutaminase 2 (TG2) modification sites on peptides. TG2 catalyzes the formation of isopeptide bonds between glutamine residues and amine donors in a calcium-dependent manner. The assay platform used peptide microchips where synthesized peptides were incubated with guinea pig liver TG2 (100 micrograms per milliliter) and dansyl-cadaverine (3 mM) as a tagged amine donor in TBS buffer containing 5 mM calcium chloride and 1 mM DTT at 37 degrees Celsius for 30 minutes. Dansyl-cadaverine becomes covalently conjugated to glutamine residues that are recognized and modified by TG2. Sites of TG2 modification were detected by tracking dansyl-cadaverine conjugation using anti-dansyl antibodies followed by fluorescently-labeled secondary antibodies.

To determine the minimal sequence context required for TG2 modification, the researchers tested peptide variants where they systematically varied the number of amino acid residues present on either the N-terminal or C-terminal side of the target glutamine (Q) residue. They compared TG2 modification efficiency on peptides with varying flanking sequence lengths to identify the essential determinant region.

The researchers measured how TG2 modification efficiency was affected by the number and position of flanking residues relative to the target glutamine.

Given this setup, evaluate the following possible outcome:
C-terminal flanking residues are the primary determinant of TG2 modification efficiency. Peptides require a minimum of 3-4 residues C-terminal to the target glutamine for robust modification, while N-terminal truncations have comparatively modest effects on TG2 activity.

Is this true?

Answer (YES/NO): NO